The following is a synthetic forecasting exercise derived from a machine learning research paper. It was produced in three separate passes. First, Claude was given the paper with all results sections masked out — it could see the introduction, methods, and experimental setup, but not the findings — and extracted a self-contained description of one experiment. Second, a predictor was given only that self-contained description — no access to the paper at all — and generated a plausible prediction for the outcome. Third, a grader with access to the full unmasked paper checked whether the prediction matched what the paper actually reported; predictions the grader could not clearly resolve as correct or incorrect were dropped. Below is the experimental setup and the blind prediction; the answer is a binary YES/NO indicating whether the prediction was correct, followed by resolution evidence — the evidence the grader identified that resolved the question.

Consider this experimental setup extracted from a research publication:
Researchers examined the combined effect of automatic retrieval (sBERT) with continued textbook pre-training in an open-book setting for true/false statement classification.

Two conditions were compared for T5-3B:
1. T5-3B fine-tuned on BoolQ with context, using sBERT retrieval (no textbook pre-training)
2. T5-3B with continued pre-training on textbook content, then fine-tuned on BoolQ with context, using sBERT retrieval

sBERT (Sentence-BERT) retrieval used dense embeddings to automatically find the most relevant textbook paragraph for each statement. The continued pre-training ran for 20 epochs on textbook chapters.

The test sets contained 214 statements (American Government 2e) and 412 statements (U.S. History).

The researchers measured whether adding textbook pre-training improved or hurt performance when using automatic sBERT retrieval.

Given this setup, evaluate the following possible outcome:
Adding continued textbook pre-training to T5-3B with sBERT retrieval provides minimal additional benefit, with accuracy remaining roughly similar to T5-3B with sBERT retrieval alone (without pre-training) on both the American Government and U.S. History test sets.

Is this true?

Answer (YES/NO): NO